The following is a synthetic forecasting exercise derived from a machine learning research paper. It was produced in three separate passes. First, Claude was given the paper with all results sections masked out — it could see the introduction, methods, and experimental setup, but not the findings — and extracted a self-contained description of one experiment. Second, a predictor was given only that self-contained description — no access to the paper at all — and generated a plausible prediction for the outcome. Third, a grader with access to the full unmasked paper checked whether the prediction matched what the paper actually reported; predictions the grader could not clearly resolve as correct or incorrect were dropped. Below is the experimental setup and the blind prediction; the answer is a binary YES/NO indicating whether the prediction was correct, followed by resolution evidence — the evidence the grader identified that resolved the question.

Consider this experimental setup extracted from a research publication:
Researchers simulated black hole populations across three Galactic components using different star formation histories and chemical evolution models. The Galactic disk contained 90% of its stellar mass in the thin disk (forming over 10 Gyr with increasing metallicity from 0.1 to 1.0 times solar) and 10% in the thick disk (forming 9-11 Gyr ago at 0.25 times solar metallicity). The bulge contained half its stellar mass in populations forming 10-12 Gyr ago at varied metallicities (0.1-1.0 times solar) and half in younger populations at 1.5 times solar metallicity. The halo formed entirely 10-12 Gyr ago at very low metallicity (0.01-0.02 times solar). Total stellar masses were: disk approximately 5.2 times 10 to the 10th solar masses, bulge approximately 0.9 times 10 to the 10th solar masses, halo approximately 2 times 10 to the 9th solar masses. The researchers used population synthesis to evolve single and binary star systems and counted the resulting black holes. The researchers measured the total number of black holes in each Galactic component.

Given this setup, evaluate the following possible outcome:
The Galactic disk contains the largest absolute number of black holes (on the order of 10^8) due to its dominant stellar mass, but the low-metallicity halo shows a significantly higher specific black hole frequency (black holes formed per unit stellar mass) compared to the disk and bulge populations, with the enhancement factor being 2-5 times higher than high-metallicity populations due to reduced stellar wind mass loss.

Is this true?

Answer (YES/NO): NO